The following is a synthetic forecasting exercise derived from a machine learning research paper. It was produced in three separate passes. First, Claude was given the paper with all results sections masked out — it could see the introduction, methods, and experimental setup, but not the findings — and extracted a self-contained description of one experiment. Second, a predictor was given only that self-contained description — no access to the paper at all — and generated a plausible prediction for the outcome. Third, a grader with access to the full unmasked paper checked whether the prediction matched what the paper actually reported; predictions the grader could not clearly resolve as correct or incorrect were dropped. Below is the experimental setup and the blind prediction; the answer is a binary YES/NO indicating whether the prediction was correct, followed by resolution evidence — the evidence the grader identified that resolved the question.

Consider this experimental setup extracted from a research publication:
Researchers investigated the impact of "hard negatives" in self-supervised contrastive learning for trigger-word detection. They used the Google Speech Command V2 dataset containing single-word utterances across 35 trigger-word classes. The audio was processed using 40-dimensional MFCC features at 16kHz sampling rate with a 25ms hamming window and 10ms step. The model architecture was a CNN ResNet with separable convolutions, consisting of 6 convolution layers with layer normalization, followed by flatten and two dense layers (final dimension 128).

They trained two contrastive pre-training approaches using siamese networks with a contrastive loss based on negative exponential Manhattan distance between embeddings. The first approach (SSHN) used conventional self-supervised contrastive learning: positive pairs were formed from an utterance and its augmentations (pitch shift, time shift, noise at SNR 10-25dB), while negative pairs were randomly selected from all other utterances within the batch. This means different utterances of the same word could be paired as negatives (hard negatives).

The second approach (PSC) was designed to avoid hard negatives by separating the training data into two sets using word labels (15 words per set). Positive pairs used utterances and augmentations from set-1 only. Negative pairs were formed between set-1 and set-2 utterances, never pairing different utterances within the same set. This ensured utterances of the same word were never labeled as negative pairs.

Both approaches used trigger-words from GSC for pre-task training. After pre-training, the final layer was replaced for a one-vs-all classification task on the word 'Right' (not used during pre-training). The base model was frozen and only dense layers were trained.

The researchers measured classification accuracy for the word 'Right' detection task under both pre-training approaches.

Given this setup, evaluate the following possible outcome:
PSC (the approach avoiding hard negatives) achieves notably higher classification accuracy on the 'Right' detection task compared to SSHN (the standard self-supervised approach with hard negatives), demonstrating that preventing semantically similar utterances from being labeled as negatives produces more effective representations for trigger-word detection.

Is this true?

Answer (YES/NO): YES